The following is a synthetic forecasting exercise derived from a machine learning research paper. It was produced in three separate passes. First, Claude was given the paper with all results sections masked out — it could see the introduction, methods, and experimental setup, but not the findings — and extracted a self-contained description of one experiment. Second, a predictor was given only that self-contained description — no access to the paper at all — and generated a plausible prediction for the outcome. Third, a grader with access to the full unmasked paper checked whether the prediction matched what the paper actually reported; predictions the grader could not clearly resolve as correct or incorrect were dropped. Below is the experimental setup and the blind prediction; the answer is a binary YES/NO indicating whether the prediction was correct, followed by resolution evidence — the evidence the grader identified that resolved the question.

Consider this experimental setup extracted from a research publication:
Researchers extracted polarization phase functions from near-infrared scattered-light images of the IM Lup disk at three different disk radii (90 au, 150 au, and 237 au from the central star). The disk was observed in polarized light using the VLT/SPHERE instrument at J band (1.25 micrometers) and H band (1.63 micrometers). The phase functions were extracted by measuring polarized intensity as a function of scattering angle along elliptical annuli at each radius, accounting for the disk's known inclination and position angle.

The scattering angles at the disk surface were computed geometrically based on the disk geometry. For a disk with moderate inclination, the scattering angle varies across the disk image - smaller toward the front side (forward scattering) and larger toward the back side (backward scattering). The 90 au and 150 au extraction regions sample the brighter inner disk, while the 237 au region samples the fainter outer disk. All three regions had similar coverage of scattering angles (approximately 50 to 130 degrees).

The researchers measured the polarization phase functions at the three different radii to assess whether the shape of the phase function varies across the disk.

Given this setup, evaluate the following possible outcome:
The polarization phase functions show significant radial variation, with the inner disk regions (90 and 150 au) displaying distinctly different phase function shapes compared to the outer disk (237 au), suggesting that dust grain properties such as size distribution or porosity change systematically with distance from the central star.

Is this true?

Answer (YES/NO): NO